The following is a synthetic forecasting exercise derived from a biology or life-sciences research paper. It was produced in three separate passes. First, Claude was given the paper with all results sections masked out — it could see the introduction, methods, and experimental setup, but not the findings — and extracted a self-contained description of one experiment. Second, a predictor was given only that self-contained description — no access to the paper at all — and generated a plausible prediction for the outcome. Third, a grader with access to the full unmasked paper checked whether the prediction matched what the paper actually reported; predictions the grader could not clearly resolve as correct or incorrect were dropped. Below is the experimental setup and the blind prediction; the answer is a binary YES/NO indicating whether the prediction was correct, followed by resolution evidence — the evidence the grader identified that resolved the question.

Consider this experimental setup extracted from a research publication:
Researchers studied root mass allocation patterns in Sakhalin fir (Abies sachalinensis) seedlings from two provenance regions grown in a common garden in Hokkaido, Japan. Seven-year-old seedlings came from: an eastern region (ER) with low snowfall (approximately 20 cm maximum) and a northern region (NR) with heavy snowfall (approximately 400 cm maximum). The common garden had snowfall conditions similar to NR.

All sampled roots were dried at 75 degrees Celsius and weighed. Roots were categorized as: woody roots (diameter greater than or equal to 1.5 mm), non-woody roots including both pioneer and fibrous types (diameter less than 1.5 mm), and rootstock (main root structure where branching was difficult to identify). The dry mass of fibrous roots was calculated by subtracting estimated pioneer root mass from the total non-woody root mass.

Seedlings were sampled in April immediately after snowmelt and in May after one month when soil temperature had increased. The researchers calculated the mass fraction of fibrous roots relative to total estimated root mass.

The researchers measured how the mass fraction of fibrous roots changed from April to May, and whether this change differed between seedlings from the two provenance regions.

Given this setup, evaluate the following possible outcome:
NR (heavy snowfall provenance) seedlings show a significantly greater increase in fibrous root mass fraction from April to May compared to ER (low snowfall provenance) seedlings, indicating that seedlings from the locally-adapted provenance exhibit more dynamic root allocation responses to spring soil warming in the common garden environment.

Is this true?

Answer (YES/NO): NO